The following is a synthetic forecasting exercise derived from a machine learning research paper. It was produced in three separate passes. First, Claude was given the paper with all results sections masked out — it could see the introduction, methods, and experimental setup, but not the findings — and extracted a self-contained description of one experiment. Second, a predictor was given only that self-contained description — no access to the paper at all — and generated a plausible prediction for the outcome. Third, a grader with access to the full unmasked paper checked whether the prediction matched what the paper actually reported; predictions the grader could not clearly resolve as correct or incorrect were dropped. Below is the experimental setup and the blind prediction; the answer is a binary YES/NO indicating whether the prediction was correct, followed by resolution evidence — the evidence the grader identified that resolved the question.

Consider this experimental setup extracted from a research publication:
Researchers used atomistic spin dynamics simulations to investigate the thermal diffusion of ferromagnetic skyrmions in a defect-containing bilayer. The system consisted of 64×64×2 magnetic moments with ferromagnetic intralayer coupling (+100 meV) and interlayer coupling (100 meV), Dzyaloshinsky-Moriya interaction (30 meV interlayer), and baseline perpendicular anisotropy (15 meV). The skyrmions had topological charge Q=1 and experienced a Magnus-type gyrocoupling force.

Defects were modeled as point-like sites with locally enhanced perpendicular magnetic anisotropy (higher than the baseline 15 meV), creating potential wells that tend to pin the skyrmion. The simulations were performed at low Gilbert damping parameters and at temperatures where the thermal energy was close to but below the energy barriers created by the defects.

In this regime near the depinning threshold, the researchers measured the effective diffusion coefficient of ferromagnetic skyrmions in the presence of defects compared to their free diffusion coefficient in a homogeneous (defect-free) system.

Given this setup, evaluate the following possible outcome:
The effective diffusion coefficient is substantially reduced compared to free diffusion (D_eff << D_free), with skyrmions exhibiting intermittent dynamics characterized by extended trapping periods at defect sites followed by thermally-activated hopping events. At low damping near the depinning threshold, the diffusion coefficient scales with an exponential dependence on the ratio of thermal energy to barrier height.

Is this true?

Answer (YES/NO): NO